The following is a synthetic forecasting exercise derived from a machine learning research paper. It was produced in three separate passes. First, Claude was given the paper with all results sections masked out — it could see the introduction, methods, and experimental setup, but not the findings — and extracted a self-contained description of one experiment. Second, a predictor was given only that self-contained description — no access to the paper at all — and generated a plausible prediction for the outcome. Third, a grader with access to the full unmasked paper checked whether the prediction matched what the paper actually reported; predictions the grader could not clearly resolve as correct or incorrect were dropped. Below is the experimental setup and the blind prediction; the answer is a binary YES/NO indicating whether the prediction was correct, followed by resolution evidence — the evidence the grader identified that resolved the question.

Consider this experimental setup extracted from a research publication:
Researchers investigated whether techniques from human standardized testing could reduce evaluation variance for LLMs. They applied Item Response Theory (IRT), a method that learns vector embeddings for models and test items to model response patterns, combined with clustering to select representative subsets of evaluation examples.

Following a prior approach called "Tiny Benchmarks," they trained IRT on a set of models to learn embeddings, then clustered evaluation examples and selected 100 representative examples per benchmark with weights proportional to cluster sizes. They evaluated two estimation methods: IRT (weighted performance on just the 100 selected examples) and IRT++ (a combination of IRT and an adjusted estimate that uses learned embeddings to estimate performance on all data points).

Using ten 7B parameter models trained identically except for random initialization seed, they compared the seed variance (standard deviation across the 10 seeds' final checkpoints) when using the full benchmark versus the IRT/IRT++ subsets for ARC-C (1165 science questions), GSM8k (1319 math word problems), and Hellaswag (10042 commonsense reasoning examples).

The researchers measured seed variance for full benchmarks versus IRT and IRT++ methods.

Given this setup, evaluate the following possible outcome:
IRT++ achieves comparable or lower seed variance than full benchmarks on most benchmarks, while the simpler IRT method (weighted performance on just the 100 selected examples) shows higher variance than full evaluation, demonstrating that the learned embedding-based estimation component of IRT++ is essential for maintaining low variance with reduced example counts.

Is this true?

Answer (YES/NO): NO